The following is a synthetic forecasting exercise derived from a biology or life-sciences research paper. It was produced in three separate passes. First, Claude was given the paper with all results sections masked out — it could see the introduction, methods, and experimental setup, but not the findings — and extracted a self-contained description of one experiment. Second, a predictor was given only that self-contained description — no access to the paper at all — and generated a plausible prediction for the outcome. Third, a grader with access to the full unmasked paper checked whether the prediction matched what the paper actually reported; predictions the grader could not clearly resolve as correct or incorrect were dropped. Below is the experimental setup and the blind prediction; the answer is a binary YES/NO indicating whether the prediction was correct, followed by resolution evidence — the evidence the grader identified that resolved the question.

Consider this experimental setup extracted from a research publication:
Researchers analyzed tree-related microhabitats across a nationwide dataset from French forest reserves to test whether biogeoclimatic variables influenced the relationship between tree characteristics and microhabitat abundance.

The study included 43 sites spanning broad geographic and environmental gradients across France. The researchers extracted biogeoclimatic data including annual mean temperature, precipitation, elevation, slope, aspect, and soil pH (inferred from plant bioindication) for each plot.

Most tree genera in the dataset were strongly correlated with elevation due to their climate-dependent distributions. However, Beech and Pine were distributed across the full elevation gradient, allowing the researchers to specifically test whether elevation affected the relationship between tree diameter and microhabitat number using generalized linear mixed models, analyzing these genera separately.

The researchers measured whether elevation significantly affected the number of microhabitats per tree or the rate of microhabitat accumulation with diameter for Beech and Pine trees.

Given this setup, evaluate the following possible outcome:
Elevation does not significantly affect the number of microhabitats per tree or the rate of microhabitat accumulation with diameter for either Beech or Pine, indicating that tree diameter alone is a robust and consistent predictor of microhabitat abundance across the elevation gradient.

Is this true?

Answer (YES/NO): YES